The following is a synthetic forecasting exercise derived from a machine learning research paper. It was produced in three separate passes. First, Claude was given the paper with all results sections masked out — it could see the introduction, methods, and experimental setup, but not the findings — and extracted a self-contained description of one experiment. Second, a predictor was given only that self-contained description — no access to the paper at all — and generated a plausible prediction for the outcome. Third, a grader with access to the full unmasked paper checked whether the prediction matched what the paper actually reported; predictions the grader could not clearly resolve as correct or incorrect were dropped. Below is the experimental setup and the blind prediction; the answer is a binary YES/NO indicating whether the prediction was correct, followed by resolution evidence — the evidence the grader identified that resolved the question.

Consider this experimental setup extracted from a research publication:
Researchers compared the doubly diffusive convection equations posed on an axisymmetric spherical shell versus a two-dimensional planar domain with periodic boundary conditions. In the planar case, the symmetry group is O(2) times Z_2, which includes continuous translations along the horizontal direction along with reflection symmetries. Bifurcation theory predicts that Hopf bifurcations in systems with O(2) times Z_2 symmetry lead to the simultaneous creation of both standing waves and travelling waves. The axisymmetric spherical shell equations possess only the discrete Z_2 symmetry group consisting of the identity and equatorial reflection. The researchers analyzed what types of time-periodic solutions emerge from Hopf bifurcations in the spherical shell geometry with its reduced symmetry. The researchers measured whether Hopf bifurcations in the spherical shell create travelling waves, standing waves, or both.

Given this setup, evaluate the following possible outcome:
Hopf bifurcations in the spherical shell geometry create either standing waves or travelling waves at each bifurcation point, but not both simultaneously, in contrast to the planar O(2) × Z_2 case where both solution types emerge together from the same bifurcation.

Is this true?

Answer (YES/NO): NO